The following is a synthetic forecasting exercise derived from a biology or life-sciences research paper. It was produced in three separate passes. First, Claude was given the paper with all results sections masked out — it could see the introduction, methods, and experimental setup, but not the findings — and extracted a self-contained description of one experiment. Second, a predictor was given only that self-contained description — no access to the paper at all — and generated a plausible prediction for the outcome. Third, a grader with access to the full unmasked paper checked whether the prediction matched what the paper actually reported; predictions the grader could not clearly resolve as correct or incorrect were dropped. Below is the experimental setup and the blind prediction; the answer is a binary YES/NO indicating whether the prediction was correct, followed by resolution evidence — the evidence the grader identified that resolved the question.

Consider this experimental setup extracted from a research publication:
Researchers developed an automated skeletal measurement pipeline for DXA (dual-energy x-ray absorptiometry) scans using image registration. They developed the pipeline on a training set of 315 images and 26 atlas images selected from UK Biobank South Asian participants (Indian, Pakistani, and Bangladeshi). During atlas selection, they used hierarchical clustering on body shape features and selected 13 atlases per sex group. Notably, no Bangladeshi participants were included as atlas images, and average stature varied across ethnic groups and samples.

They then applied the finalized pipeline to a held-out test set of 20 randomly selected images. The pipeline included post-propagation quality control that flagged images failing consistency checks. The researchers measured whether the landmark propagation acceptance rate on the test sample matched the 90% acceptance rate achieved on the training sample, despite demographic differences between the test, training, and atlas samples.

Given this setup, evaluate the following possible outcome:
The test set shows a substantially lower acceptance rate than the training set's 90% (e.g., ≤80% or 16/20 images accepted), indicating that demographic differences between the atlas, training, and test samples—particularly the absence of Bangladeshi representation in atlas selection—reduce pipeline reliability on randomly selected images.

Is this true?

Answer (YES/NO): NO